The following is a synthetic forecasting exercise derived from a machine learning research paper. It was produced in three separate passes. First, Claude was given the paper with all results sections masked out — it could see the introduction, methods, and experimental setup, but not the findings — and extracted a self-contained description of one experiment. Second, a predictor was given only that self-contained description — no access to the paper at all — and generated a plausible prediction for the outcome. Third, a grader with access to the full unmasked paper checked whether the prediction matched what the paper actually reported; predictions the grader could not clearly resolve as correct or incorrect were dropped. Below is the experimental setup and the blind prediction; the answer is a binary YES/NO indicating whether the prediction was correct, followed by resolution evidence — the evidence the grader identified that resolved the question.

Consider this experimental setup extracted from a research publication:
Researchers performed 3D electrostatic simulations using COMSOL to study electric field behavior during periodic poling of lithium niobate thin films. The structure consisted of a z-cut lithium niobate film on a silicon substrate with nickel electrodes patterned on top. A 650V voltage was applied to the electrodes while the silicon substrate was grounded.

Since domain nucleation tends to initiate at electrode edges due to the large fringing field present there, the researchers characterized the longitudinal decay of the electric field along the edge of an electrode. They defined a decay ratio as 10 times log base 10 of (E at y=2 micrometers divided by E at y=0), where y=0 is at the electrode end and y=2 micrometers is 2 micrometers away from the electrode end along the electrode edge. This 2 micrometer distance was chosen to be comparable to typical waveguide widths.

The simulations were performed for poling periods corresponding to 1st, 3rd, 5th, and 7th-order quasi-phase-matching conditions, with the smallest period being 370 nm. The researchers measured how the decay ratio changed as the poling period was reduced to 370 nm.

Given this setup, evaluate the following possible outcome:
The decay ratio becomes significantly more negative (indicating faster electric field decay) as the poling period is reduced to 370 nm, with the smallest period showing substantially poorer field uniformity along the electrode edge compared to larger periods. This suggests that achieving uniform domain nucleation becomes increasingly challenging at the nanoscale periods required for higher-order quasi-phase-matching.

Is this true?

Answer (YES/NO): NO